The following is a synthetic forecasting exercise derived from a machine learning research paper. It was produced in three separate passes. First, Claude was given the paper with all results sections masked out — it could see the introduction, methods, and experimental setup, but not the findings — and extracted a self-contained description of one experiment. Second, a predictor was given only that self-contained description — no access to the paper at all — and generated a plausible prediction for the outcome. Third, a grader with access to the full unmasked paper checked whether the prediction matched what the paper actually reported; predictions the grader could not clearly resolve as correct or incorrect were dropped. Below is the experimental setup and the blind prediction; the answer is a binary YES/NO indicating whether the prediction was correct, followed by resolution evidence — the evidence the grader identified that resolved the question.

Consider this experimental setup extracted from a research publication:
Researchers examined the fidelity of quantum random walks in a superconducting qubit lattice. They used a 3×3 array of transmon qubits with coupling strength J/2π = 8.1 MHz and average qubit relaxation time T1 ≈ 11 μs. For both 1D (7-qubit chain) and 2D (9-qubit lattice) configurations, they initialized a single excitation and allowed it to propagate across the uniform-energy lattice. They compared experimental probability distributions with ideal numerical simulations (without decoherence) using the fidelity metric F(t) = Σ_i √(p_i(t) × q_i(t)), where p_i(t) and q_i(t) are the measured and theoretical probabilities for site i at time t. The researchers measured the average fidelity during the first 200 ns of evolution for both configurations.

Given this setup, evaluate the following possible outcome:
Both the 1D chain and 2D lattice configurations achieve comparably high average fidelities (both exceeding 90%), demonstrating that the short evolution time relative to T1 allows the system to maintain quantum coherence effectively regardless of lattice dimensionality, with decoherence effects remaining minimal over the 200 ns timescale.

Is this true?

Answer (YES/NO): YES